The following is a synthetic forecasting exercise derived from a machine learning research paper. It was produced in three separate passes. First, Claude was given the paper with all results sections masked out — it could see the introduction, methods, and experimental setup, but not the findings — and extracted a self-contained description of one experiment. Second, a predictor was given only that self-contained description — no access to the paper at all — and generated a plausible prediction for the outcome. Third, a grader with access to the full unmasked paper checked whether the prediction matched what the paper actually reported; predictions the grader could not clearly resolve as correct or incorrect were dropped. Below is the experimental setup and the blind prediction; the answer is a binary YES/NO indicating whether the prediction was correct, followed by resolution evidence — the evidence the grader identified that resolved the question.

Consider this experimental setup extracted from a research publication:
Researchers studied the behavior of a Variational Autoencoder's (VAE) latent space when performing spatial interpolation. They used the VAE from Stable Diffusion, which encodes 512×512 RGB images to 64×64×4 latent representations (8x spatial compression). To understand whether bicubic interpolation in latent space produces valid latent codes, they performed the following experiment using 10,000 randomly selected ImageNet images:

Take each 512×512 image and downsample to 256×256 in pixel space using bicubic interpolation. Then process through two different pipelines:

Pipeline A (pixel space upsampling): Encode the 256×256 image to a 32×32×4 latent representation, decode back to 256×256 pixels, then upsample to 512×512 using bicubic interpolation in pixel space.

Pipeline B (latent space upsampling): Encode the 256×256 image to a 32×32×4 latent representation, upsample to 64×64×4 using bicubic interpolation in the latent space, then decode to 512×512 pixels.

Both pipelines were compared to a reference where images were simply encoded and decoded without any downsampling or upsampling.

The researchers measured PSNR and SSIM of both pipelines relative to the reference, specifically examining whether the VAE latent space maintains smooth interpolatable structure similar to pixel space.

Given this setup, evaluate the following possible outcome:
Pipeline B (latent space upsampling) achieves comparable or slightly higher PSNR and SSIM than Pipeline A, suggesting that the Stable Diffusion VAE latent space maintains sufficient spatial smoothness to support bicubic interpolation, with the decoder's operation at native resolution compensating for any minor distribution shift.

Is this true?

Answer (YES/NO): NO